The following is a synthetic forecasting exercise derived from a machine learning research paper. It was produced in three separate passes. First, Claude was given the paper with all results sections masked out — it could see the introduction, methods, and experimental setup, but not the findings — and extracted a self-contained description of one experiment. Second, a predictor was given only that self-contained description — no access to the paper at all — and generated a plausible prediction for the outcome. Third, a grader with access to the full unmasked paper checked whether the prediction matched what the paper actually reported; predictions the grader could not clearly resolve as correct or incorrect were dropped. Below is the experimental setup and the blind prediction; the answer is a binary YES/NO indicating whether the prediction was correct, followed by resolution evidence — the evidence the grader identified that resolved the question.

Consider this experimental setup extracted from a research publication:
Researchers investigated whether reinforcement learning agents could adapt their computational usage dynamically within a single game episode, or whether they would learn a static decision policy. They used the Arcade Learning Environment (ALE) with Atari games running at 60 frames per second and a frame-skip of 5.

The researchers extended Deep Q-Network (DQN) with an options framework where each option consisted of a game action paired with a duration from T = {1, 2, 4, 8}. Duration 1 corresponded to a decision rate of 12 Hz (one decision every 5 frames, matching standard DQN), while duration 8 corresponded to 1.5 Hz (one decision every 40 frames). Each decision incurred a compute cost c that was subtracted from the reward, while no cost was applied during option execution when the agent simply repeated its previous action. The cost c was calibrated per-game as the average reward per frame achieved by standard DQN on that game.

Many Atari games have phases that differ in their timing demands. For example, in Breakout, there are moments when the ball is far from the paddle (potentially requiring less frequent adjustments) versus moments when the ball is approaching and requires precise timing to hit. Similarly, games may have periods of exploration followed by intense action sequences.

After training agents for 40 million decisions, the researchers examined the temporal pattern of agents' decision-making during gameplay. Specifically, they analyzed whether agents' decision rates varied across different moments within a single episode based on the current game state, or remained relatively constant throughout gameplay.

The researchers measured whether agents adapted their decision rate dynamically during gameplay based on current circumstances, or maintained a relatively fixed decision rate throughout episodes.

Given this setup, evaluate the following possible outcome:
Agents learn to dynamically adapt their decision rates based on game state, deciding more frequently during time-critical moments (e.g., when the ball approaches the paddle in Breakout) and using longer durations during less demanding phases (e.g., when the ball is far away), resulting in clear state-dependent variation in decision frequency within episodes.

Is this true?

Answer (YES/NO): YES